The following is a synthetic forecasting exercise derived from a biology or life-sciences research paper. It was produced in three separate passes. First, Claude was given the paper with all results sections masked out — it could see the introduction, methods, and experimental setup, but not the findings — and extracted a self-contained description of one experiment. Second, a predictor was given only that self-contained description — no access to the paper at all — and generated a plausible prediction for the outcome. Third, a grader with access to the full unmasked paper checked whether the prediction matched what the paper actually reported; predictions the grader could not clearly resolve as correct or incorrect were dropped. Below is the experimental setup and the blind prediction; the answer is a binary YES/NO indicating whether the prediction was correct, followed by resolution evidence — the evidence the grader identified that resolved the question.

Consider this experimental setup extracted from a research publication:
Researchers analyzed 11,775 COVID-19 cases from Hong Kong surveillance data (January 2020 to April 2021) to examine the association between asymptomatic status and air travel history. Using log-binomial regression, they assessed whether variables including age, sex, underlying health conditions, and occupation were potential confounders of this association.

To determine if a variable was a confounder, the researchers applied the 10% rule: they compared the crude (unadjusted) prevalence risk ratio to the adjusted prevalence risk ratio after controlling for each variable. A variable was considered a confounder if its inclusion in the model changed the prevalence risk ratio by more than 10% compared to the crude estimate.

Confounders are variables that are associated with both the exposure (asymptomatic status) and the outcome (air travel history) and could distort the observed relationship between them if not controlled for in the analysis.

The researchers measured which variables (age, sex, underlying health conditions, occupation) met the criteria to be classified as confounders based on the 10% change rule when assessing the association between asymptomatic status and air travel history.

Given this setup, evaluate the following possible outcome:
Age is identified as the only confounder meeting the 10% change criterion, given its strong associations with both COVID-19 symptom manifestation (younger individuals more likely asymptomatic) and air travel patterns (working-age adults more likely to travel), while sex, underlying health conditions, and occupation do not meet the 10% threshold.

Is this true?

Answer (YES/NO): YES